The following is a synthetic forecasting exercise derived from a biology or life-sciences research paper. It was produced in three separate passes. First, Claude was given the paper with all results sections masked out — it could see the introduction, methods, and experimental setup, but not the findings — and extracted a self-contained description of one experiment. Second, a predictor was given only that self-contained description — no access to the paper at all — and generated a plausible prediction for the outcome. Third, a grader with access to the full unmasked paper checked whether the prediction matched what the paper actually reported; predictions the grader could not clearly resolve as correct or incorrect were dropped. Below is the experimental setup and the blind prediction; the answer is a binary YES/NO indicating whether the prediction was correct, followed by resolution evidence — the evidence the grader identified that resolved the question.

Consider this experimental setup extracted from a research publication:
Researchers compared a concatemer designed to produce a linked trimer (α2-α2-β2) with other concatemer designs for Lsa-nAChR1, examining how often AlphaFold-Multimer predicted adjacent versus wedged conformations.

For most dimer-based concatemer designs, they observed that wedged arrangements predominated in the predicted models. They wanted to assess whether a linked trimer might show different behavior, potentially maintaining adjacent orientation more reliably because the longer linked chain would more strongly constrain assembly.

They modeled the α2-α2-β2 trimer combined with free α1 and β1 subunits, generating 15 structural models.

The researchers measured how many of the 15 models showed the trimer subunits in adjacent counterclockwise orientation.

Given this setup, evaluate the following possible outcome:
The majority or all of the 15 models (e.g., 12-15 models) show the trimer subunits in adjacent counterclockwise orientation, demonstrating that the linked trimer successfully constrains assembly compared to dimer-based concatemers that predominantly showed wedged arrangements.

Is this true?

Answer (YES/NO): NO